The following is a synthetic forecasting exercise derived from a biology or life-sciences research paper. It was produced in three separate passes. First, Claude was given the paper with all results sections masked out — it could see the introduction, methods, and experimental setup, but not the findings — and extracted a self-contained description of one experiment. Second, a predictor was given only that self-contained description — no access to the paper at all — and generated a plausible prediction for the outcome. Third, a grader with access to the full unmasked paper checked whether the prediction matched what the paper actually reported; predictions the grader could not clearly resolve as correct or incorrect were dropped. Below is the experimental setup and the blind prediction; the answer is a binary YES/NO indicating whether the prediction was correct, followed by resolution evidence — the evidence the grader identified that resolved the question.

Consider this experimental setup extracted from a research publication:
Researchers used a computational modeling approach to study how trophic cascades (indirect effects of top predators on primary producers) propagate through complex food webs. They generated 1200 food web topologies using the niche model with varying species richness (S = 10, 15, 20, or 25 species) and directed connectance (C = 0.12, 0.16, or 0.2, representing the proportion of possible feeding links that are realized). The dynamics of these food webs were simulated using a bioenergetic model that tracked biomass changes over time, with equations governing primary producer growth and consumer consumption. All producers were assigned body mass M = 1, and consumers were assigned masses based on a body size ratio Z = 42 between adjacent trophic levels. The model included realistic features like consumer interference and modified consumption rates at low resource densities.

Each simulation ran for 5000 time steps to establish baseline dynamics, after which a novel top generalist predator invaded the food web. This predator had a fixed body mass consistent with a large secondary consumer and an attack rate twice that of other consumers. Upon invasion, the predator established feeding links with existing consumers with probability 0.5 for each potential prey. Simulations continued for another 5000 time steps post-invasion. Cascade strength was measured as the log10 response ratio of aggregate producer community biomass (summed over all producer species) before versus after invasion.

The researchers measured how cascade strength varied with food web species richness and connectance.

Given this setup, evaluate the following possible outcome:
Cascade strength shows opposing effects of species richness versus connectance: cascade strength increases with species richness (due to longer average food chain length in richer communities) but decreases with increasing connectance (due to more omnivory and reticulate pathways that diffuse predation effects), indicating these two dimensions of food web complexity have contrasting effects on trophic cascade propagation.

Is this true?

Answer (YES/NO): NO